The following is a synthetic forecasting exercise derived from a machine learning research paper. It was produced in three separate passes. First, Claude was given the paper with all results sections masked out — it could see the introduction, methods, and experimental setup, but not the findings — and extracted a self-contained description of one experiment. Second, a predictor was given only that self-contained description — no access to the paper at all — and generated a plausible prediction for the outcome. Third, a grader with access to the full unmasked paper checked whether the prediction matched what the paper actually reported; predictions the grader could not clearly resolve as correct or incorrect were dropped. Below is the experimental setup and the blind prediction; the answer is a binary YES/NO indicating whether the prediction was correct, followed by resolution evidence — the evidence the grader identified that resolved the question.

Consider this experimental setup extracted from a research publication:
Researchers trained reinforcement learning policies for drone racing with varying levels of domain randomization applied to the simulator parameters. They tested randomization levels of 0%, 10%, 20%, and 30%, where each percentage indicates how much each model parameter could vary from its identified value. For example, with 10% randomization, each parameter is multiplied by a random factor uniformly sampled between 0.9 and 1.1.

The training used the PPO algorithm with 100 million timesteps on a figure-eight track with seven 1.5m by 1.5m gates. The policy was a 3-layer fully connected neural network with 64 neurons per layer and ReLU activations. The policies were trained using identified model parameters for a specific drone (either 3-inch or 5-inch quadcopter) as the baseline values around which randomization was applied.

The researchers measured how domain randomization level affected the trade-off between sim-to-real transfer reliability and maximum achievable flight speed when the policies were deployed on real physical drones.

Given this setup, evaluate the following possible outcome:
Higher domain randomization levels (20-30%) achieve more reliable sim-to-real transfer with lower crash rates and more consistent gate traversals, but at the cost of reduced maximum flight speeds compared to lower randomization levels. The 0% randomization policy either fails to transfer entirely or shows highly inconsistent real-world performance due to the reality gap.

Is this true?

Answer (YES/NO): YES